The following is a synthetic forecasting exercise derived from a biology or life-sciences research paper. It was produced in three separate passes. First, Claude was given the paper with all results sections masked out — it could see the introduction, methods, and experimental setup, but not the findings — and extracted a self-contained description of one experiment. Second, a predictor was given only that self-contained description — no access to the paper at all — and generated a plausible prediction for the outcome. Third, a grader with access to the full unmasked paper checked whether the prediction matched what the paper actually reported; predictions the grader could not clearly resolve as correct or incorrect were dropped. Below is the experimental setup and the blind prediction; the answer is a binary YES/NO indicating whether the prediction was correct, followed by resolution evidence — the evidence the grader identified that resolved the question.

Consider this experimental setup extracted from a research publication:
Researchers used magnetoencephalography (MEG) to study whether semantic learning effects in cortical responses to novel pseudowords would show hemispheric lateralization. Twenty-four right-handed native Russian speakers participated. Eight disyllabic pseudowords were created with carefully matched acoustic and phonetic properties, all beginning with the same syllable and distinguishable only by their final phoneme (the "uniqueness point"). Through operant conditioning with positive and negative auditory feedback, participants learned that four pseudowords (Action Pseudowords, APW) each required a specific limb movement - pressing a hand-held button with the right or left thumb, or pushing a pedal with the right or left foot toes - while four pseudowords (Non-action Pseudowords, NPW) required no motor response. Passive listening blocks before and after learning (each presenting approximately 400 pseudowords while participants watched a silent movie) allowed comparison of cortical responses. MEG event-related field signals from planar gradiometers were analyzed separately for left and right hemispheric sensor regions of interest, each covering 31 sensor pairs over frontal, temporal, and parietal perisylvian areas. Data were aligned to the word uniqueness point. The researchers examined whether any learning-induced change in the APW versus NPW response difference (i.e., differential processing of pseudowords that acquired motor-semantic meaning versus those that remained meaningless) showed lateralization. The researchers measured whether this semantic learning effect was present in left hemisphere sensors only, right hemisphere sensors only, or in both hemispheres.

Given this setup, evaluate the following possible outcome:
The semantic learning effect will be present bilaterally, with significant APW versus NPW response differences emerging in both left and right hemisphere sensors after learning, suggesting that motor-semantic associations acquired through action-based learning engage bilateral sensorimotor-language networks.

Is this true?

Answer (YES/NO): NO